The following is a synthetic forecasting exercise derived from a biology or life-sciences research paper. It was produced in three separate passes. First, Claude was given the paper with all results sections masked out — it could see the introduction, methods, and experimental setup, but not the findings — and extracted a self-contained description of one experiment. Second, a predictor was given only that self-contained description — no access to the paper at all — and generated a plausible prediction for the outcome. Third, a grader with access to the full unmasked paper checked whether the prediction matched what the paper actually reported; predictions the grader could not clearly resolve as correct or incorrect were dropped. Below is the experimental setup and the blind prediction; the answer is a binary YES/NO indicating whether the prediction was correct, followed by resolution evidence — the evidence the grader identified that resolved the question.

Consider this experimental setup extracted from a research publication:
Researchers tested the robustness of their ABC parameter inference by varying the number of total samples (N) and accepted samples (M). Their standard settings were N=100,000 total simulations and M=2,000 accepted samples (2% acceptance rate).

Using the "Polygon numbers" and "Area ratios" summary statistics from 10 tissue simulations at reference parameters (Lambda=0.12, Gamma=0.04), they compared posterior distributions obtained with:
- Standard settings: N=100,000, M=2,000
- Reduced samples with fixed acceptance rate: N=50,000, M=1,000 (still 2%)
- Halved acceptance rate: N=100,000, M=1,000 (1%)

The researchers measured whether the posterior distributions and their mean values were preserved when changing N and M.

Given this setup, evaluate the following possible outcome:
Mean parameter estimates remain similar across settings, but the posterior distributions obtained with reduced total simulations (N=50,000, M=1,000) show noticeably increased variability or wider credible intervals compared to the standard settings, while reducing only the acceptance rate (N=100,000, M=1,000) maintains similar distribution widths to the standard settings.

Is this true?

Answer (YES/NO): NO